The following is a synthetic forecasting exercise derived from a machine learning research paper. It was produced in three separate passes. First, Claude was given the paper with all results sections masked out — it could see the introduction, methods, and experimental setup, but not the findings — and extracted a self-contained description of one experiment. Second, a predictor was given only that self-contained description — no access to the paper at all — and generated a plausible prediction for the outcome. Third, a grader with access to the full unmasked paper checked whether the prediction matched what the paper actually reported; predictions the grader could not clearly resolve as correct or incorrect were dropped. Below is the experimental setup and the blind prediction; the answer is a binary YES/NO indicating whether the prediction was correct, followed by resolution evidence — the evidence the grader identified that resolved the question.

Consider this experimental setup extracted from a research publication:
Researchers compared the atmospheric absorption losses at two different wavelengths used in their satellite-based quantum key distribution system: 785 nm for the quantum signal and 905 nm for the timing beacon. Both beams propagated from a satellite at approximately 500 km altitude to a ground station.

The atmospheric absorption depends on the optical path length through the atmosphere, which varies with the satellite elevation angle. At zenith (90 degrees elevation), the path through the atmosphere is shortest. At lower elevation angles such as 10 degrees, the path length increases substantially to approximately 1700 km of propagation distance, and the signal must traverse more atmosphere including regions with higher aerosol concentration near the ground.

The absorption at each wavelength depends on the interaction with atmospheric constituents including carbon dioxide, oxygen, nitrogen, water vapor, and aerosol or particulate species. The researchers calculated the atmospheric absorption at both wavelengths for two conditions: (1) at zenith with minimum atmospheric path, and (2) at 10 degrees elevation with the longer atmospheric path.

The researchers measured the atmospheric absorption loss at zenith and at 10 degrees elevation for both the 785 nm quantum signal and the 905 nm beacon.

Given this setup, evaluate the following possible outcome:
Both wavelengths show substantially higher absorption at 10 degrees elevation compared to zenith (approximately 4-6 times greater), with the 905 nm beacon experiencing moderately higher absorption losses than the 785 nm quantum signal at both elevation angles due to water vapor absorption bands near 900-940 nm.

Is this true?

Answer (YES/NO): NO